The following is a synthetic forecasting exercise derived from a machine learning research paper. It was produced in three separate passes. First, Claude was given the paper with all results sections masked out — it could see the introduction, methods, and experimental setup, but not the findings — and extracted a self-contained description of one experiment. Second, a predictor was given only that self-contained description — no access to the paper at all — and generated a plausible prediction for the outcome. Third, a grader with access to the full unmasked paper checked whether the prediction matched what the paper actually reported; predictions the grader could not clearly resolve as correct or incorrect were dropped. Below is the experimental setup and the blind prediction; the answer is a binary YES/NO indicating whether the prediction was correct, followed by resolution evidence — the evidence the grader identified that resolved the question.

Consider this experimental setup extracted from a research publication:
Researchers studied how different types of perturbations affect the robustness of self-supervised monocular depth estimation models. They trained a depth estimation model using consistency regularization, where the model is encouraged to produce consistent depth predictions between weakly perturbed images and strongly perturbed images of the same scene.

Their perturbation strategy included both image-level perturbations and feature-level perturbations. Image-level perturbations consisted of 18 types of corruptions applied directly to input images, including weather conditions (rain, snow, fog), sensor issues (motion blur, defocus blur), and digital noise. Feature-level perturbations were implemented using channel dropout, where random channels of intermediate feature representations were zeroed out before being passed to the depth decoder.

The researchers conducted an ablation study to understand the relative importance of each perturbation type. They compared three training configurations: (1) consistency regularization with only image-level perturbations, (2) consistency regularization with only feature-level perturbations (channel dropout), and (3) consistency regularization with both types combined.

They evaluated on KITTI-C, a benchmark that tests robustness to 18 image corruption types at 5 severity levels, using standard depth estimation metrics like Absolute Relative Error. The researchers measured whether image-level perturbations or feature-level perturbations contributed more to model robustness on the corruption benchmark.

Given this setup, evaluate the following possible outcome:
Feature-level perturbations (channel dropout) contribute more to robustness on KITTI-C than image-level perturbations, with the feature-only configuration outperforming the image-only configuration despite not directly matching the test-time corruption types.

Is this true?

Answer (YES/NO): NO